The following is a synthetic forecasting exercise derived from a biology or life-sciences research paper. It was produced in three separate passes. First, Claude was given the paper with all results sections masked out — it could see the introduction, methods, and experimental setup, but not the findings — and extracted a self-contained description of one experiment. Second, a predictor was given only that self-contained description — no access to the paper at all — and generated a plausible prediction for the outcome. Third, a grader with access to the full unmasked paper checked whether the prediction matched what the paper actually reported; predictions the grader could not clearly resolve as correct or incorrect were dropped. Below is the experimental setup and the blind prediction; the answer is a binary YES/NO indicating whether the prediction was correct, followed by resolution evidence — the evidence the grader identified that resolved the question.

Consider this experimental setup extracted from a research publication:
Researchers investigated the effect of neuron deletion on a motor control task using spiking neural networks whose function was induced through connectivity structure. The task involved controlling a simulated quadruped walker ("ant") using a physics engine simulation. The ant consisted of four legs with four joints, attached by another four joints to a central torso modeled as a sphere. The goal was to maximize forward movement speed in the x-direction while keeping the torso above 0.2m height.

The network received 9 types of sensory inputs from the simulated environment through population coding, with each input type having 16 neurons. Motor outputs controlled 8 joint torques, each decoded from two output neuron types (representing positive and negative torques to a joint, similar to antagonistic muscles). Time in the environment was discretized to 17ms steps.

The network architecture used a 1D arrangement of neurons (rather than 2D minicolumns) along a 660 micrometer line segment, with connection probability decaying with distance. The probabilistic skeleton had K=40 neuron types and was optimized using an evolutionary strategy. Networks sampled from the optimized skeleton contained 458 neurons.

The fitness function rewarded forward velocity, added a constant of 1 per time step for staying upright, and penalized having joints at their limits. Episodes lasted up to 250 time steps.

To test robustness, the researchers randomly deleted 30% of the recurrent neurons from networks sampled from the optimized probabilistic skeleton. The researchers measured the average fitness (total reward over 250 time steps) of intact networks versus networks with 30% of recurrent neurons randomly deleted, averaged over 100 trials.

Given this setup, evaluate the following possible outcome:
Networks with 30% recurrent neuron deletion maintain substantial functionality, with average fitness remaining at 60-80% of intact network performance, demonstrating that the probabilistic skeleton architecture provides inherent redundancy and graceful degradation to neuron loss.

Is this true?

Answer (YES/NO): YES